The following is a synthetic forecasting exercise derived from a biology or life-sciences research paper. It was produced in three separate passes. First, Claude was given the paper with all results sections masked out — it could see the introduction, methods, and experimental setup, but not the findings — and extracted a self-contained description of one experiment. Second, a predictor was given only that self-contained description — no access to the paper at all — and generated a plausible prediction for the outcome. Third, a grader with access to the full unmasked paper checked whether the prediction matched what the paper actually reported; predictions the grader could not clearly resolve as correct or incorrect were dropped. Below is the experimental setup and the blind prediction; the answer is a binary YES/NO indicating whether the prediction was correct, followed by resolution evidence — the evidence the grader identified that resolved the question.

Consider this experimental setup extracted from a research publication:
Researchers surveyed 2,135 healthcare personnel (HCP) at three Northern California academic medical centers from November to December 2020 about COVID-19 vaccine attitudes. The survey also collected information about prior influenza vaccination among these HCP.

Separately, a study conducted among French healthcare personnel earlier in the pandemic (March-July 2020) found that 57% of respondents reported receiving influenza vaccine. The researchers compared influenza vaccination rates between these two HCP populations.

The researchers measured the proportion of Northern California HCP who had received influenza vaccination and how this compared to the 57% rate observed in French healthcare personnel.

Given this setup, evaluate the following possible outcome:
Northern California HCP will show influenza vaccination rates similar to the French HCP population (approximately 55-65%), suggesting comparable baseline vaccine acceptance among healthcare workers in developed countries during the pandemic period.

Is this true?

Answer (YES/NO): NO